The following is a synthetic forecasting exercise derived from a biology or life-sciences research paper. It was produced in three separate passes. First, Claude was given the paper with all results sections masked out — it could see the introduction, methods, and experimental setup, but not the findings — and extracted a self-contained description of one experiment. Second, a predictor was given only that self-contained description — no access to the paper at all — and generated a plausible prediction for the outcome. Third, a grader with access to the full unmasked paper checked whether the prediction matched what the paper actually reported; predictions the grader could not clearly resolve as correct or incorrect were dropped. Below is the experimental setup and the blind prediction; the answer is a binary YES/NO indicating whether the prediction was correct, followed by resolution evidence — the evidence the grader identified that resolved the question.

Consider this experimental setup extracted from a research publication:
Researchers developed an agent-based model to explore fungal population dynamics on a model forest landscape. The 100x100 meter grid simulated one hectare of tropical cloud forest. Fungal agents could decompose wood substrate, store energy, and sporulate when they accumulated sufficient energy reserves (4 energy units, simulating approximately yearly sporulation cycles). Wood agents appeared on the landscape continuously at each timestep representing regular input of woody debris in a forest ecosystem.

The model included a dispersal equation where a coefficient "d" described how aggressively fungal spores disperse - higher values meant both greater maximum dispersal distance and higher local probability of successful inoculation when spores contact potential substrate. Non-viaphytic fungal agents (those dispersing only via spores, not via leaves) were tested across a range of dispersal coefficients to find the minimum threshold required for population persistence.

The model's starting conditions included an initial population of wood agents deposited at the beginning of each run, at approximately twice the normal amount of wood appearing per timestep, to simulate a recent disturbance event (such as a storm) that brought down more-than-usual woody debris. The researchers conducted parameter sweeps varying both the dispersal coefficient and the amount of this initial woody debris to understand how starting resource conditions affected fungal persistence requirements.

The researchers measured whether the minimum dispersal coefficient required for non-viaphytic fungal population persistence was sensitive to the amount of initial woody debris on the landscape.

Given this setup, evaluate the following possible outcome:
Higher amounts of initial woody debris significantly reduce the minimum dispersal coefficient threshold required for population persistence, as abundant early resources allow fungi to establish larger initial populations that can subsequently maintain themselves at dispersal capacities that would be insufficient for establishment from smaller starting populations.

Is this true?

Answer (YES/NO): NO